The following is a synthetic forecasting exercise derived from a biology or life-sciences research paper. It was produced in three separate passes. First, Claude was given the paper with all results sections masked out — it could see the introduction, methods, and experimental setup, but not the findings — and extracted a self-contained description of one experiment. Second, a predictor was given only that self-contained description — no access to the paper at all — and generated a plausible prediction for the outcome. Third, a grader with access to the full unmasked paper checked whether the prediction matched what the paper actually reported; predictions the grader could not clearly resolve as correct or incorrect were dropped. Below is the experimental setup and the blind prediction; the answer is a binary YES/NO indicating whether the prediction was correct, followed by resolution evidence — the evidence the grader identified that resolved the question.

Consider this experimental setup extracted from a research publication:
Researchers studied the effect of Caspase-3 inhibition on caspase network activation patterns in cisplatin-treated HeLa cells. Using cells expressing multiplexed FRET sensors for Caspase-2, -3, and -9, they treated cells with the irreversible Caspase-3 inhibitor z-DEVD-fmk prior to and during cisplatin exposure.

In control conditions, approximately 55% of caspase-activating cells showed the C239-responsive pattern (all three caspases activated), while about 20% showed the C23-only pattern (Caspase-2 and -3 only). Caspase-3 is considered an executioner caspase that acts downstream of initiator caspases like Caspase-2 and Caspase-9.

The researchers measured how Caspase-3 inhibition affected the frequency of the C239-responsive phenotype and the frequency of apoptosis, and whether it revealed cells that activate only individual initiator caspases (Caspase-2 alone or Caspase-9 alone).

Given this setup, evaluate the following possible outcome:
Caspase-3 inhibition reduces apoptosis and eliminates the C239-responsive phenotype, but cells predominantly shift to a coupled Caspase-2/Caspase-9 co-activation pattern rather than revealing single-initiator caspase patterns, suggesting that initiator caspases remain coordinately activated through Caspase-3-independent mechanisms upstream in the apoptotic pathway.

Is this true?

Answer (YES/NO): NO